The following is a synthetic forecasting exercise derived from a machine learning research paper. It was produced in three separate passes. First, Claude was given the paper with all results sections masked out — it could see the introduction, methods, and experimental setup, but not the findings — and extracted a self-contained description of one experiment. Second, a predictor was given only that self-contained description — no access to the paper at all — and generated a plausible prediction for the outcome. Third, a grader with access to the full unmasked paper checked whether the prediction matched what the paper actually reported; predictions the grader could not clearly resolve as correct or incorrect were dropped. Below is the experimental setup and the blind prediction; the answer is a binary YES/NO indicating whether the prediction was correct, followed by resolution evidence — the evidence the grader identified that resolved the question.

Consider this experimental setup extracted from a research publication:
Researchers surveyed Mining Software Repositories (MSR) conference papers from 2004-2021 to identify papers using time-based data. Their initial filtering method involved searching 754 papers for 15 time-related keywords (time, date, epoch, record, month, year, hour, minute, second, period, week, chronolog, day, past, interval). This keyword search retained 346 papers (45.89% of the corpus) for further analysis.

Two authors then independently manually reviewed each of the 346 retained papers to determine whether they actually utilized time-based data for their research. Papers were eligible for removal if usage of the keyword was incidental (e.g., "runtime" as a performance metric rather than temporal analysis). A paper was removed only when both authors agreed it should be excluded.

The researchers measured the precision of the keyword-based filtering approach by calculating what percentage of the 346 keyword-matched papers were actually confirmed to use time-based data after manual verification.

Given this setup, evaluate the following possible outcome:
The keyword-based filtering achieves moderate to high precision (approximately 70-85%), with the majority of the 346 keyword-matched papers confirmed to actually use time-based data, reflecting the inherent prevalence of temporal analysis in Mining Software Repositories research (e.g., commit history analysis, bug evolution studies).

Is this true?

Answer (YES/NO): YES